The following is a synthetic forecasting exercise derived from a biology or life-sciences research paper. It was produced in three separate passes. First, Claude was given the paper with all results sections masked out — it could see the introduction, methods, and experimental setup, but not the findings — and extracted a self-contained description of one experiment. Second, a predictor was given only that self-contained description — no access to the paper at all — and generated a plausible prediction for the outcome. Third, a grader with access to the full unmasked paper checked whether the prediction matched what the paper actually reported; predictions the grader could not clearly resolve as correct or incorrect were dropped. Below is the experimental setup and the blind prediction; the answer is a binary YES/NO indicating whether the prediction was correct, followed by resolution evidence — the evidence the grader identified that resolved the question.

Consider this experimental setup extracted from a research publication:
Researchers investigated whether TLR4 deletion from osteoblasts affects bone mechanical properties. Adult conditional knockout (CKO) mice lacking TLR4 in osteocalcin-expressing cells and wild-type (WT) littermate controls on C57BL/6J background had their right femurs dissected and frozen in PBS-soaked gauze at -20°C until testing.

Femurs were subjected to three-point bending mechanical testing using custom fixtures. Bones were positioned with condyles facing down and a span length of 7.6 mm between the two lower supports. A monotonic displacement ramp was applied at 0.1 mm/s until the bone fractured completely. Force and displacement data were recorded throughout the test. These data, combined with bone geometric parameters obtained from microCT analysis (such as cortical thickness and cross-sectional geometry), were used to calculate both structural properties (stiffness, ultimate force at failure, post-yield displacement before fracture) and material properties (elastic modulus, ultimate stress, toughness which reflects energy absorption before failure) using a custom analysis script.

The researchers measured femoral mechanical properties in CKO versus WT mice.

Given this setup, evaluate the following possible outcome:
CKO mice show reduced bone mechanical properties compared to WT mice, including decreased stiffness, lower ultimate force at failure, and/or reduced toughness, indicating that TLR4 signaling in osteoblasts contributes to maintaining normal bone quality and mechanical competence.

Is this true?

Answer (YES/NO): NO